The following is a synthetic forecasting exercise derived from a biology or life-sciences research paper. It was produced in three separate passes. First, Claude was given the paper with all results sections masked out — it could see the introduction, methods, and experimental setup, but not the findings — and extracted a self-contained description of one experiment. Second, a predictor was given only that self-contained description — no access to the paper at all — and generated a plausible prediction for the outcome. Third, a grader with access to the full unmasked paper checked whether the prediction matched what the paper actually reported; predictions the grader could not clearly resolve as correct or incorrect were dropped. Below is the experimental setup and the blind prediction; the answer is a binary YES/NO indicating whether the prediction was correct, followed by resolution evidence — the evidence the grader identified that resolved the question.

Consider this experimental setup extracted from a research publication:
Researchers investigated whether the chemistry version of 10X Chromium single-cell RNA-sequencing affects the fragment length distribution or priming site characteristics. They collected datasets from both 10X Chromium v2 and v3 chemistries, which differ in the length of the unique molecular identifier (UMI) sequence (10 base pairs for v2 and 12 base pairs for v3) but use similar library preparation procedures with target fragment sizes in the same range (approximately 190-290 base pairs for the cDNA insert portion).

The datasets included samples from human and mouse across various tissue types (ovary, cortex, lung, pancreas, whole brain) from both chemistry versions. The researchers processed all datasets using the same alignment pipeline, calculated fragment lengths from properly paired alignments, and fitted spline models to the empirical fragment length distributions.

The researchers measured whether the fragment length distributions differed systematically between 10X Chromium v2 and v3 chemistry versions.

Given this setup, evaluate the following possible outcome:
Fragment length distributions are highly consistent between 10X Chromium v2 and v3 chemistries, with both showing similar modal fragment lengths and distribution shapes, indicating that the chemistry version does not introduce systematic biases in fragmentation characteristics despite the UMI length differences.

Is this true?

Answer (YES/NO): YES